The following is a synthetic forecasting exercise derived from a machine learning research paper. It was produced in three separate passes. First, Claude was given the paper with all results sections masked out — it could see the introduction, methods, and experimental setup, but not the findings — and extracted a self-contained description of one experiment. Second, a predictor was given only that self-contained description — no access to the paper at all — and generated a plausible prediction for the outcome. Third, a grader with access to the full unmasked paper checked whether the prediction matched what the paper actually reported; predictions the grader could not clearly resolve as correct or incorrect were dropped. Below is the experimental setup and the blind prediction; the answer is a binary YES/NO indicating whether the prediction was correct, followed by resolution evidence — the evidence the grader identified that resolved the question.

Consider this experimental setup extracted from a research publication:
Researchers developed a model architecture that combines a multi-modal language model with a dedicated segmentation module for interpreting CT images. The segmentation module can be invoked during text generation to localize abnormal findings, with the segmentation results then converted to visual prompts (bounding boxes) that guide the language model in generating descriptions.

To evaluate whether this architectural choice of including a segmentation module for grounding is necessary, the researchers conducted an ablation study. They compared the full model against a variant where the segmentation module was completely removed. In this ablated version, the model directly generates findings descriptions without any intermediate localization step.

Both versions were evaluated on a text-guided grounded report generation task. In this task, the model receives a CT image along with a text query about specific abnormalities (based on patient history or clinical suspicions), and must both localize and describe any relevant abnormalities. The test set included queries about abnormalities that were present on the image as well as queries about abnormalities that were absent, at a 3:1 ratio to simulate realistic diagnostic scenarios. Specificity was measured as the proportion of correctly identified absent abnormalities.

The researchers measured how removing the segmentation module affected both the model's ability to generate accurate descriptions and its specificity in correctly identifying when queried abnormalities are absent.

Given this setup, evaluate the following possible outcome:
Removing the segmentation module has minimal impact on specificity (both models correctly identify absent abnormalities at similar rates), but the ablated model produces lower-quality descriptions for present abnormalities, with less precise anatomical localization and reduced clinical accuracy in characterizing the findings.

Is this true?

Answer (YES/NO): NO